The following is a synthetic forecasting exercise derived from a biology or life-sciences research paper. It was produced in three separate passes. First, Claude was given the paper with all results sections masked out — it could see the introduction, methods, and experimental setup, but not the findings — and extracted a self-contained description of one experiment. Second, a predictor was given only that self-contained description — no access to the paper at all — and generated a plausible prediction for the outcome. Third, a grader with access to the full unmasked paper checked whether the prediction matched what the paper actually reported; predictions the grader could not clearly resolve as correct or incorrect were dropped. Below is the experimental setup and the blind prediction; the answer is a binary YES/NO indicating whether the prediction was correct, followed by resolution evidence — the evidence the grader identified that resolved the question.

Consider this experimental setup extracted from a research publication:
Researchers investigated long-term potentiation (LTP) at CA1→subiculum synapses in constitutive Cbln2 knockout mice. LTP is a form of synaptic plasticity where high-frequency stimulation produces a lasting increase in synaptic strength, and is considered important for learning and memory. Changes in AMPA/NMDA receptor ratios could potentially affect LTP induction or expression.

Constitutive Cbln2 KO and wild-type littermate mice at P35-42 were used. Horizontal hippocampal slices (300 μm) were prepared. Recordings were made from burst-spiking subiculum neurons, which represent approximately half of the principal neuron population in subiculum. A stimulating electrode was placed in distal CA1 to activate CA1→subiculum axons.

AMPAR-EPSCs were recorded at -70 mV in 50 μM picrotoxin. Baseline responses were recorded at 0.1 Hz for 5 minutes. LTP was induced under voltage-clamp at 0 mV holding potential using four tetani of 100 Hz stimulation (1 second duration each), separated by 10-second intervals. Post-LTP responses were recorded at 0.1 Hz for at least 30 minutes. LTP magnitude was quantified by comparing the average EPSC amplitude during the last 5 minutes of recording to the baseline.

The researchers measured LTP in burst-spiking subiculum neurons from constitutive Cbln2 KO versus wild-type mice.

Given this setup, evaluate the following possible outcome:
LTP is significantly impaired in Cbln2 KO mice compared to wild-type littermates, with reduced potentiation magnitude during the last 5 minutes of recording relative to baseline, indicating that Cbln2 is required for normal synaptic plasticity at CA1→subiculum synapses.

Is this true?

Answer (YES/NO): NO